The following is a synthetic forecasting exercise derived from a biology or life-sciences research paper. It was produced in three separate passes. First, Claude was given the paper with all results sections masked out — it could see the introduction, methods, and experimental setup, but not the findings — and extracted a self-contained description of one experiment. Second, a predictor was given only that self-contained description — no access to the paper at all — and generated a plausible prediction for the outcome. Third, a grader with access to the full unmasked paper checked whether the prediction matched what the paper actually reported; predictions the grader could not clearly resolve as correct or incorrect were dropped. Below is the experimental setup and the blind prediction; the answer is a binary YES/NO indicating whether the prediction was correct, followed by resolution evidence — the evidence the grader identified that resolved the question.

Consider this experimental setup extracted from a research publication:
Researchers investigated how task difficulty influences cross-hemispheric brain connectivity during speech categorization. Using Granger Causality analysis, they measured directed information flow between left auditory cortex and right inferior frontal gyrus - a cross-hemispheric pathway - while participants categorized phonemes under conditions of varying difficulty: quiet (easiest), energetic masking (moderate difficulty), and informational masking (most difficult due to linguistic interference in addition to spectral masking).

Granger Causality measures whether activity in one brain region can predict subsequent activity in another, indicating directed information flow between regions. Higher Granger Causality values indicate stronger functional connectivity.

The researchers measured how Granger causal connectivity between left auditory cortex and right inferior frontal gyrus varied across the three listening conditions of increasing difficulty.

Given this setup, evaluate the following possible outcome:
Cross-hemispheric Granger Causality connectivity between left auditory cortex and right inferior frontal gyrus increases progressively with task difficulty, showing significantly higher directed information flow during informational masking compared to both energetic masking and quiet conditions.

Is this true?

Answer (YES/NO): NO